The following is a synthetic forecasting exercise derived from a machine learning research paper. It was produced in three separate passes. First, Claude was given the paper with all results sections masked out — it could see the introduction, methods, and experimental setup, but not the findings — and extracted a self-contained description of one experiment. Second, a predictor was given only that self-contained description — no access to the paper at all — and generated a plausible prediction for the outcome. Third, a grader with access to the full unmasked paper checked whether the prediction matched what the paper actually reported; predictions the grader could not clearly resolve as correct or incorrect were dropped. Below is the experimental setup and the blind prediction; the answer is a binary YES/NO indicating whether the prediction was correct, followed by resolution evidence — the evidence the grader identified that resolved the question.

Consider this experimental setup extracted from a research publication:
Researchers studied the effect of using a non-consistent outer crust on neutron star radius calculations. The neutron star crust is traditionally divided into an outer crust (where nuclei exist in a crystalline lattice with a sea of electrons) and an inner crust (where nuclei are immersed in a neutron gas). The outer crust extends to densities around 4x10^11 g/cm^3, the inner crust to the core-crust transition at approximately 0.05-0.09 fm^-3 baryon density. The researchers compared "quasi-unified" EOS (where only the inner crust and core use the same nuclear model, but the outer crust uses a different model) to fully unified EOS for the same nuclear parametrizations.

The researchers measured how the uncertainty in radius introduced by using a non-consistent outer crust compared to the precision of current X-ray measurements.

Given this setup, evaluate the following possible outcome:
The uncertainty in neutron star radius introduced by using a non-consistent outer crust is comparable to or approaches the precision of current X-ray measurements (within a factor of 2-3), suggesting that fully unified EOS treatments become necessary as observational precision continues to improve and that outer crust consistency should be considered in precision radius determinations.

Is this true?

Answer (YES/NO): NO